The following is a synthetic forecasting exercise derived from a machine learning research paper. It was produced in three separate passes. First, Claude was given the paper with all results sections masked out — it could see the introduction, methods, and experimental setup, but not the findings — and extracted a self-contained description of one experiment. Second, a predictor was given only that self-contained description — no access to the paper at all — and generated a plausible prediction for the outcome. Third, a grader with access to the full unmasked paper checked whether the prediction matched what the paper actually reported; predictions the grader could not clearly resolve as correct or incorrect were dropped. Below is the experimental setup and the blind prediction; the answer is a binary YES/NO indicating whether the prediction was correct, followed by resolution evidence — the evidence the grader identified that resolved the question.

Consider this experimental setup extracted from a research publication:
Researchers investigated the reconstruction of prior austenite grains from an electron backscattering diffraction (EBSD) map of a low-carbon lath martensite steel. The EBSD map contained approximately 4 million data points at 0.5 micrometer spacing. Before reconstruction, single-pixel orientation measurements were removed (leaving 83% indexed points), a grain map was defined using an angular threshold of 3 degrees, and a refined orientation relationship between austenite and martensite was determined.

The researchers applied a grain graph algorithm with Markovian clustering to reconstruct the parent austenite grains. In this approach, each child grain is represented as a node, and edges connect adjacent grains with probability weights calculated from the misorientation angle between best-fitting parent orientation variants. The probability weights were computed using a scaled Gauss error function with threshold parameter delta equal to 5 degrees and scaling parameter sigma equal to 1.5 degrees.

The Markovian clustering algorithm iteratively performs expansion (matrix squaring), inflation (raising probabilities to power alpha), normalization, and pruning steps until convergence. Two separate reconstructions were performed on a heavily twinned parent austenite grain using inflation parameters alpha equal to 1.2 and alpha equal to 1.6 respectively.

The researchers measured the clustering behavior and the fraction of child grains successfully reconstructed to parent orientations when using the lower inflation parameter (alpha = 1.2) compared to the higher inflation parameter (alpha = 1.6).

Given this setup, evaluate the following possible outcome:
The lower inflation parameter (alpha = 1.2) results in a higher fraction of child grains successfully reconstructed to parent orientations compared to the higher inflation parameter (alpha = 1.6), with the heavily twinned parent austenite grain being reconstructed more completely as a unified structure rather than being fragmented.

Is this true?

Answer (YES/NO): NO